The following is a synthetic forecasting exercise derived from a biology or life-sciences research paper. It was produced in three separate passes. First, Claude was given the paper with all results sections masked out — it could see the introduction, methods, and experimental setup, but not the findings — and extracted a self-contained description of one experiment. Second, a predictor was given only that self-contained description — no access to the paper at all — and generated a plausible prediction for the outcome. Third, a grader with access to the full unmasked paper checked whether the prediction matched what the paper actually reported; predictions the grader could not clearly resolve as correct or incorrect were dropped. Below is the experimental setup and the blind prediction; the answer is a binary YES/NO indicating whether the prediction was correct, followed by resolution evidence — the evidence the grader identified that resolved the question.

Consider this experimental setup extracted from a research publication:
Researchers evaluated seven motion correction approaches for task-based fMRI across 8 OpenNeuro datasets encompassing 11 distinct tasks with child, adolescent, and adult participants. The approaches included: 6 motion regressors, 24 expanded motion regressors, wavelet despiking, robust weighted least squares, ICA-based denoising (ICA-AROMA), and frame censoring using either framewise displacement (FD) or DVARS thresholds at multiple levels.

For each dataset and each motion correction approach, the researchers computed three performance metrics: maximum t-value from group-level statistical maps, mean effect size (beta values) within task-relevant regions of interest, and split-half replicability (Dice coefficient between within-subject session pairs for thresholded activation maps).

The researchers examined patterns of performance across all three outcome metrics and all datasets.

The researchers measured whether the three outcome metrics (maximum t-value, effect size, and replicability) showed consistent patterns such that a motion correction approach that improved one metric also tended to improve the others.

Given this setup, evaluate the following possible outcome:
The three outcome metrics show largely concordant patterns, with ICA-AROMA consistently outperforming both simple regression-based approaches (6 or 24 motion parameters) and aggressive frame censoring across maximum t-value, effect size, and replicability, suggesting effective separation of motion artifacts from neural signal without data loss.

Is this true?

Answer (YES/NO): NO